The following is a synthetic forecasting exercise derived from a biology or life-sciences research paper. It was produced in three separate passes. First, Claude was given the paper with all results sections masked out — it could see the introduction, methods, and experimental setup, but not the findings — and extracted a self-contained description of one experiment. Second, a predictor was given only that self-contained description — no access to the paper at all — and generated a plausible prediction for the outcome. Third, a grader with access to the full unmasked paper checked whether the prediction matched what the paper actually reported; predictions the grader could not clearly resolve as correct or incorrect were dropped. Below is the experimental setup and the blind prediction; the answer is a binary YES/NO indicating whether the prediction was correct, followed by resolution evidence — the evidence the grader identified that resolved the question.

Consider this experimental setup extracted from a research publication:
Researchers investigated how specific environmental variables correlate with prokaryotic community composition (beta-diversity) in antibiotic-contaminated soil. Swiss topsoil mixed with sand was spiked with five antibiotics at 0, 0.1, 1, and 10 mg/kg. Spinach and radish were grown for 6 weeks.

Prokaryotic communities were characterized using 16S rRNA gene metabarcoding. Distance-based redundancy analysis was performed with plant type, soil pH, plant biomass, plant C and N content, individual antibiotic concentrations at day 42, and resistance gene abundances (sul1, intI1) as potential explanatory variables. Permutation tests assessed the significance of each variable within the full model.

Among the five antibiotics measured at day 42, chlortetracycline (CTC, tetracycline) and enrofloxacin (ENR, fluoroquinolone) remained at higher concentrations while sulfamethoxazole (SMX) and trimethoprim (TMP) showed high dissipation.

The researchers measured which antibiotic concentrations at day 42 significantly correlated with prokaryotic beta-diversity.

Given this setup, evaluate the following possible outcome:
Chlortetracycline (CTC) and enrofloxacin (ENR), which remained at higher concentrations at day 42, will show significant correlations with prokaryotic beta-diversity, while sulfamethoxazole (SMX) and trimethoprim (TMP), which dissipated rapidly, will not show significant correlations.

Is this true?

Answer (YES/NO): YES